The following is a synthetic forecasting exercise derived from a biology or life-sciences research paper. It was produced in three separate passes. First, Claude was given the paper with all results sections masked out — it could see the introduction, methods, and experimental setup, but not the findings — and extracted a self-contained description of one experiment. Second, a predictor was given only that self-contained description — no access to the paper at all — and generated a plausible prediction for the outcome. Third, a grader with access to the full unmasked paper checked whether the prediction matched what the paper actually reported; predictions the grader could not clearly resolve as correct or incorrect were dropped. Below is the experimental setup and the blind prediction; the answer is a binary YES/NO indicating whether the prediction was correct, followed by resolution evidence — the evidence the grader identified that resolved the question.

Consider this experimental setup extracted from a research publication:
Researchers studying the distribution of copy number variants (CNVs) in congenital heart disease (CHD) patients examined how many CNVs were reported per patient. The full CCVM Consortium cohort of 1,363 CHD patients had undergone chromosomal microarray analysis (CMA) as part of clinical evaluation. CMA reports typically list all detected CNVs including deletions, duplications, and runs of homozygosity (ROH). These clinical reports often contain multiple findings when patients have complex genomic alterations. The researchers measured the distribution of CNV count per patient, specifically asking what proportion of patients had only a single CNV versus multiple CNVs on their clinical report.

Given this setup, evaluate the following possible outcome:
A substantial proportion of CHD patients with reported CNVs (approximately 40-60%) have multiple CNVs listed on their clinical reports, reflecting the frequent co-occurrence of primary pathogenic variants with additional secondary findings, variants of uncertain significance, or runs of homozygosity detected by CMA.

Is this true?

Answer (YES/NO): NO